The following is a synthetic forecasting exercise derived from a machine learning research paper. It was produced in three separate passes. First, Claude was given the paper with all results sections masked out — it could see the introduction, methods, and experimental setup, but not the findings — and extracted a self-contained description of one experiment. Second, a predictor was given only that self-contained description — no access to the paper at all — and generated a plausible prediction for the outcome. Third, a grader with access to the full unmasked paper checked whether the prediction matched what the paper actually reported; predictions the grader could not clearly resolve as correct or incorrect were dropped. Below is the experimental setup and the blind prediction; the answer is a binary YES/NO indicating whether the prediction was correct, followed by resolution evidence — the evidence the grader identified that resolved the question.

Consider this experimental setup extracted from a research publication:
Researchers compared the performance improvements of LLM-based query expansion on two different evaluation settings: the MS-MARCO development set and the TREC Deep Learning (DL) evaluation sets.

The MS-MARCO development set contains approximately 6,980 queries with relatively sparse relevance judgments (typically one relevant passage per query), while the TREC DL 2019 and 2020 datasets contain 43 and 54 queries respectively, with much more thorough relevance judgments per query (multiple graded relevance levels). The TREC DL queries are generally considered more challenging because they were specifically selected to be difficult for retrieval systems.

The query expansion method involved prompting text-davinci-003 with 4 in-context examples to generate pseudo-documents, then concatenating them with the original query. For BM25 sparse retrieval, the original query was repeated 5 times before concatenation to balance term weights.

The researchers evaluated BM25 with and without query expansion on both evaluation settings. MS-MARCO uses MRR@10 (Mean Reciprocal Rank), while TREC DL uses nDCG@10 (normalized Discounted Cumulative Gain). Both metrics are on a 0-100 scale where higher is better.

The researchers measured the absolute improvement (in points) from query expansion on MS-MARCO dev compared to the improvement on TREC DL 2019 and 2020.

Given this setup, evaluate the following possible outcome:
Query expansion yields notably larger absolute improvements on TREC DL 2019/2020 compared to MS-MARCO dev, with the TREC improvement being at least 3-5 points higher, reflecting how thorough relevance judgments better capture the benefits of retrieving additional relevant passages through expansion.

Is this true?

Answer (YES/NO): YES